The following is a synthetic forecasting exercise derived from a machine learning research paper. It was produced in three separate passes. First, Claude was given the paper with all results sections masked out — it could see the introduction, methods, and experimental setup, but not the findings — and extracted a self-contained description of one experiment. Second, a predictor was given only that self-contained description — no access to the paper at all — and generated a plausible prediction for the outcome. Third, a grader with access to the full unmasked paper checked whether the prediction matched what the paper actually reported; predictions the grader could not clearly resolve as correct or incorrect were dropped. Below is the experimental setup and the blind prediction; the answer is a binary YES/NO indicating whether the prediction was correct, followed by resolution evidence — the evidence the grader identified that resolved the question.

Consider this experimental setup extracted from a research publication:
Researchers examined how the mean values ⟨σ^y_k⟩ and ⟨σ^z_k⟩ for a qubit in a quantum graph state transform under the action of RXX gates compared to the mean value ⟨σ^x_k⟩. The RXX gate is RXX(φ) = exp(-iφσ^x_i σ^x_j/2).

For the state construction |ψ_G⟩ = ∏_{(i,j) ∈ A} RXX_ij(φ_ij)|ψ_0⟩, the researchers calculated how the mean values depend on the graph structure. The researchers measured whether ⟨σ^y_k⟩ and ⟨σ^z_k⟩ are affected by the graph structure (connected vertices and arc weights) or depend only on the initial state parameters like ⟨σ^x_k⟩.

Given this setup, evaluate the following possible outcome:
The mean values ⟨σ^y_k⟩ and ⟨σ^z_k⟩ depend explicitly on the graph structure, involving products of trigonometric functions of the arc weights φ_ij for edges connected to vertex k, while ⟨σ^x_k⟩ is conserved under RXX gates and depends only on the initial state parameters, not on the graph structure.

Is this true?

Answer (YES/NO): YES